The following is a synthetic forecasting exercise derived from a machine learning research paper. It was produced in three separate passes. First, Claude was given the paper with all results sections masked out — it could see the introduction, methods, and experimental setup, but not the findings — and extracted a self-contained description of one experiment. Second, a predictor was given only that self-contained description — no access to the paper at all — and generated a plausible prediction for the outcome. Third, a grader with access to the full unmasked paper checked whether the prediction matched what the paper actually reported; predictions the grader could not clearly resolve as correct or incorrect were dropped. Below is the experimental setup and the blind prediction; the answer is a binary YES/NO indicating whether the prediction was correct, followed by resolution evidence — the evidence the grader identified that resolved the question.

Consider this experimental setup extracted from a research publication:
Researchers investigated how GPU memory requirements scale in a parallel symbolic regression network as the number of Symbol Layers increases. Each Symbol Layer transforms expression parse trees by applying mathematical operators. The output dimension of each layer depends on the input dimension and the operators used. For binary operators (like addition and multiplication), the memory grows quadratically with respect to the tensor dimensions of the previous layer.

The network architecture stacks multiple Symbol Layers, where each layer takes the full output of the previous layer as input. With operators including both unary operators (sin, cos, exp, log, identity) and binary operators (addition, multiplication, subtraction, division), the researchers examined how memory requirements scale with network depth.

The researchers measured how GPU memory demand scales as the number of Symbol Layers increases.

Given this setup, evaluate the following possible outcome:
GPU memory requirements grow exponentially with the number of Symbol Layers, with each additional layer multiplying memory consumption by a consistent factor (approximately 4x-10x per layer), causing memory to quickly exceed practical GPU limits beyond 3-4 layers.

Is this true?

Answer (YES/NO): NO